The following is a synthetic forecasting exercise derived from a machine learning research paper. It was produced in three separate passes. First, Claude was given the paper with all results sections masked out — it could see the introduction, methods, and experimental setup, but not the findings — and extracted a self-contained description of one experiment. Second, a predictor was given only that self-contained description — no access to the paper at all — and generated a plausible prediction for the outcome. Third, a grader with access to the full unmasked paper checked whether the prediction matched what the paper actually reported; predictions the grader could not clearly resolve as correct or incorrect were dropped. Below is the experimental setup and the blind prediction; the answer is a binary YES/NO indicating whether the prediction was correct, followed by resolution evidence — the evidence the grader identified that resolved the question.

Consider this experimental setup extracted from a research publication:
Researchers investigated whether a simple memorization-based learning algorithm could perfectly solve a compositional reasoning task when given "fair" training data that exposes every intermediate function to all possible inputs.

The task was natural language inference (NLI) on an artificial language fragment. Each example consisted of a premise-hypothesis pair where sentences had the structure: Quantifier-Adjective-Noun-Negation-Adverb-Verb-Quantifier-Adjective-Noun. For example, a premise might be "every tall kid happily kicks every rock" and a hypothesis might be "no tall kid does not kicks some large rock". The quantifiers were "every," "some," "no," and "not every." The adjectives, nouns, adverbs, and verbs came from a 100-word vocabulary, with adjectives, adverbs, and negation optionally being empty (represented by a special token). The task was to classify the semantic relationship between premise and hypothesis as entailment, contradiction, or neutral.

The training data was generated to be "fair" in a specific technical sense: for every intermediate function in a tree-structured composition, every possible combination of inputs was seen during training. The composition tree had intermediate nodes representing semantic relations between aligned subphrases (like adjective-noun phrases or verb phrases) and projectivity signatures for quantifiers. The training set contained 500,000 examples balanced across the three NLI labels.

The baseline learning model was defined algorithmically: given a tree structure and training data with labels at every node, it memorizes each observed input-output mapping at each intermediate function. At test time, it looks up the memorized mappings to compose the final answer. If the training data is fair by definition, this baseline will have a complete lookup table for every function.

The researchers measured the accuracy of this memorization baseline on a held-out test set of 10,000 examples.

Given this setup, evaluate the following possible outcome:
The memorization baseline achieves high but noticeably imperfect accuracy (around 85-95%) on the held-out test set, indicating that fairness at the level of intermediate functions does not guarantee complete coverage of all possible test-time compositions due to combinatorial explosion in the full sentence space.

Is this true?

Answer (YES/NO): NO